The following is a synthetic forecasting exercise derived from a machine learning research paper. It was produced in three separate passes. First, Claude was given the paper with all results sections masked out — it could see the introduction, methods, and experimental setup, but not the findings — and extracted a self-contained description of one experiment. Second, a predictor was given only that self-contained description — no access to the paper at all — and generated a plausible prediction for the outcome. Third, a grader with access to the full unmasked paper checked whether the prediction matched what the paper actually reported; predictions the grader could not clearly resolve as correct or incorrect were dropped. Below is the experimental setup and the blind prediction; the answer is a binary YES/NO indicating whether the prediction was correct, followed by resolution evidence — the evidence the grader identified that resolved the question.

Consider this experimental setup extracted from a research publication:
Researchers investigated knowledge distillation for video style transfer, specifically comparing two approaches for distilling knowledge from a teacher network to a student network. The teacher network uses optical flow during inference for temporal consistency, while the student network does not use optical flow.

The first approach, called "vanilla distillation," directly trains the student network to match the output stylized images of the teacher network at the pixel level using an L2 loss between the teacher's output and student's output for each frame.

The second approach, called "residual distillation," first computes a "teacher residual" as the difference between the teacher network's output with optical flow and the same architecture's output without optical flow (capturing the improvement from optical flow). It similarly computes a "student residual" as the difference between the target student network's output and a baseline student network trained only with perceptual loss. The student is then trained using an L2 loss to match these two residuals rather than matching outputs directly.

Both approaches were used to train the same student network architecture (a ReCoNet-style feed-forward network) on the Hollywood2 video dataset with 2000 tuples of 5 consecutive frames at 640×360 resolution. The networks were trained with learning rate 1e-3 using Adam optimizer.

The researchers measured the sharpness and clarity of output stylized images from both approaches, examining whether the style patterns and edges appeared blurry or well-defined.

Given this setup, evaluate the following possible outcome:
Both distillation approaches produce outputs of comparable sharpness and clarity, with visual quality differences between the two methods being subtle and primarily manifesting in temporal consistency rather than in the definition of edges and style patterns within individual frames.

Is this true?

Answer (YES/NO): NO